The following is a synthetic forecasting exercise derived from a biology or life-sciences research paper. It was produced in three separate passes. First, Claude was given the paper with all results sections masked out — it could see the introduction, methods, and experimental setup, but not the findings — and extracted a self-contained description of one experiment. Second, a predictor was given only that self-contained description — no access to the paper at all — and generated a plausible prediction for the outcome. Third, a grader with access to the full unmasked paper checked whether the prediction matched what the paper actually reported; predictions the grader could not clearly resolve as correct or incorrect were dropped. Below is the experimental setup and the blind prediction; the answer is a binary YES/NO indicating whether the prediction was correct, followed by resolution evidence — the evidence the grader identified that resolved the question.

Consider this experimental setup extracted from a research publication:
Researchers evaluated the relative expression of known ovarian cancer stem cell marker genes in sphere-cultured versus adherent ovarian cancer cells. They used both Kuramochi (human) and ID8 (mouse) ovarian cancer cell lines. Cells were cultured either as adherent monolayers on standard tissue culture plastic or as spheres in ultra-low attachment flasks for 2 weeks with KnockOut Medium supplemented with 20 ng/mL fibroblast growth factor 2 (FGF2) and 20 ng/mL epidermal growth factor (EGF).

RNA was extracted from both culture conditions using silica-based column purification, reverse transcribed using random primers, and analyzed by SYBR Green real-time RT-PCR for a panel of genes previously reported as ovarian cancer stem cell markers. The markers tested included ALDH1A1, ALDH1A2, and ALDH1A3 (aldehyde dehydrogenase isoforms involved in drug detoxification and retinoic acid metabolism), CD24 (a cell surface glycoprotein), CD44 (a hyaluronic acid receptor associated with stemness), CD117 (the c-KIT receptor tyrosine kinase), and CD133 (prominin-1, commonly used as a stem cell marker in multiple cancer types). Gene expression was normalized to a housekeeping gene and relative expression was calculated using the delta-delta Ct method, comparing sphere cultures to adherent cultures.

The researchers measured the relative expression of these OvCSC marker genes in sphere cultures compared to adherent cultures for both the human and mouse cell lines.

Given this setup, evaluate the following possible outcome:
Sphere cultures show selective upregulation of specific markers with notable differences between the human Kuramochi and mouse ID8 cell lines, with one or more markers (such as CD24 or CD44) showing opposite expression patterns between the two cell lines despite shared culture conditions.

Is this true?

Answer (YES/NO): NO